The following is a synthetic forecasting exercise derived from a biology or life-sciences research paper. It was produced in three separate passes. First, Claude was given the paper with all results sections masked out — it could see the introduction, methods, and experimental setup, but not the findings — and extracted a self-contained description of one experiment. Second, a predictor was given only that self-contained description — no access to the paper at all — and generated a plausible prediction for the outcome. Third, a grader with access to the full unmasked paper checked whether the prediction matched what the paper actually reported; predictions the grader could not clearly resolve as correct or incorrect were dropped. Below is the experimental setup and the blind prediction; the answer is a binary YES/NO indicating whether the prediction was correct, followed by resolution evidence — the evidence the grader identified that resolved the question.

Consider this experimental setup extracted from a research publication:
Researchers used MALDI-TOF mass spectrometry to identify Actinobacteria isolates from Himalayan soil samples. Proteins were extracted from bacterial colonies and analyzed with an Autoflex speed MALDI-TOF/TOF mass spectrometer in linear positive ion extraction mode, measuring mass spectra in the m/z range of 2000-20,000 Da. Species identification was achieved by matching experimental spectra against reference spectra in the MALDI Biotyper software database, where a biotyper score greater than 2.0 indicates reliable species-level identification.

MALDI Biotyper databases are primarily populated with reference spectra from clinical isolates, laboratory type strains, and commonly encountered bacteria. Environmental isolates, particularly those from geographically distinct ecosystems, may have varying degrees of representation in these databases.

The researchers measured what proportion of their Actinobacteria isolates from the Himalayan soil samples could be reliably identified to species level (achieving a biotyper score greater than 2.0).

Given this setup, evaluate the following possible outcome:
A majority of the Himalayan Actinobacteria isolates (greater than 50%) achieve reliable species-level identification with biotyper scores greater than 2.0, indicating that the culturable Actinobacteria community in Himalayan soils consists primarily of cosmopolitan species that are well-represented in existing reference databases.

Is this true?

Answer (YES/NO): NO